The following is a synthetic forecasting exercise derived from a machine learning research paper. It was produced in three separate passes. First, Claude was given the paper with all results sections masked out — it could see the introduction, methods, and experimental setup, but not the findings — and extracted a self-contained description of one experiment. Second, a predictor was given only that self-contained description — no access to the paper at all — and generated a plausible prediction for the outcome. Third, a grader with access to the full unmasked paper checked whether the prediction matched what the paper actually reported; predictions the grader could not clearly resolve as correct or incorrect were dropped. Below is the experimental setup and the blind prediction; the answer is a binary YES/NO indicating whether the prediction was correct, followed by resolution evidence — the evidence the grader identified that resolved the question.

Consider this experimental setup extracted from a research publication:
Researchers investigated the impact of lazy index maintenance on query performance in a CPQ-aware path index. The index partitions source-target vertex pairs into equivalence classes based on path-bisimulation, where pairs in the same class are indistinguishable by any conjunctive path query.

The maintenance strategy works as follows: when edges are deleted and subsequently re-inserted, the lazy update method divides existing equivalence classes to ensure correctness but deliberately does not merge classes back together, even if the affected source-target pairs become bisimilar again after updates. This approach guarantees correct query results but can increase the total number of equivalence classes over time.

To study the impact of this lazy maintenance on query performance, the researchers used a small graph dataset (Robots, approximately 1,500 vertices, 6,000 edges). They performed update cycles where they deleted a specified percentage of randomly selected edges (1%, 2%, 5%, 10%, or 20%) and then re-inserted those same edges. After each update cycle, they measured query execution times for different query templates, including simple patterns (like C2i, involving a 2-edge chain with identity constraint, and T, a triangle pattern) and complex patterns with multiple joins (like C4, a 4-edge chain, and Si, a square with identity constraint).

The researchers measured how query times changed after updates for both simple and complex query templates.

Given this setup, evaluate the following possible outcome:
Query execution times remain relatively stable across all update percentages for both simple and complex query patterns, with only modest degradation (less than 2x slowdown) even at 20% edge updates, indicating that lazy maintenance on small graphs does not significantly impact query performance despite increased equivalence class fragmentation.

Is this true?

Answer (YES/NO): NO